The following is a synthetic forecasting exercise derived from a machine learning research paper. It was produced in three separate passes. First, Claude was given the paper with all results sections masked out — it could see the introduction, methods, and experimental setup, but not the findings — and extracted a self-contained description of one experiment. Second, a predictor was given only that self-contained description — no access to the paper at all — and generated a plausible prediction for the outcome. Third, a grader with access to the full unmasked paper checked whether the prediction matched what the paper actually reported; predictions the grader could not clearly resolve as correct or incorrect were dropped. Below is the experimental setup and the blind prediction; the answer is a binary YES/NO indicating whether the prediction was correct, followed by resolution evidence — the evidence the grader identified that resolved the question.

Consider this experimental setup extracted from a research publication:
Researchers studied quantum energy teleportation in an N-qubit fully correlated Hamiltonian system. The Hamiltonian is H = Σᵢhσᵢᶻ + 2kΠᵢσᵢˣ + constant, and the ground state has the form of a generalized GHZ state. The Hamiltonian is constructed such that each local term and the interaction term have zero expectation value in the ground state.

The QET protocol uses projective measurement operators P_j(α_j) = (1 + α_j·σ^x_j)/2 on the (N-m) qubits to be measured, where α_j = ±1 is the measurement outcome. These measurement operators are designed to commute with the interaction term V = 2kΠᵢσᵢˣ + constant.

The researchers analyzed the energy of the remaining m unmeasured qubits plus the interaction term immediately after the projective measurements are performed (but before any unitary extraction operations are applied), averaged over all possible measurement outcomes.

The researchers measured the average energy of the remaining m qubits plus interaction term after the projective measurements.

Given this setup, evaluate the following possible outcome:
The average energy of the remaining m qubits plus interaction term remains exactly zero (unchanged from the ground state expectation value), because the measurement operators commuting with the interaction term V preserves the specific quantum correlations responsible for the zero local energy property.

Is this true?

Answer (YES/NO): YES